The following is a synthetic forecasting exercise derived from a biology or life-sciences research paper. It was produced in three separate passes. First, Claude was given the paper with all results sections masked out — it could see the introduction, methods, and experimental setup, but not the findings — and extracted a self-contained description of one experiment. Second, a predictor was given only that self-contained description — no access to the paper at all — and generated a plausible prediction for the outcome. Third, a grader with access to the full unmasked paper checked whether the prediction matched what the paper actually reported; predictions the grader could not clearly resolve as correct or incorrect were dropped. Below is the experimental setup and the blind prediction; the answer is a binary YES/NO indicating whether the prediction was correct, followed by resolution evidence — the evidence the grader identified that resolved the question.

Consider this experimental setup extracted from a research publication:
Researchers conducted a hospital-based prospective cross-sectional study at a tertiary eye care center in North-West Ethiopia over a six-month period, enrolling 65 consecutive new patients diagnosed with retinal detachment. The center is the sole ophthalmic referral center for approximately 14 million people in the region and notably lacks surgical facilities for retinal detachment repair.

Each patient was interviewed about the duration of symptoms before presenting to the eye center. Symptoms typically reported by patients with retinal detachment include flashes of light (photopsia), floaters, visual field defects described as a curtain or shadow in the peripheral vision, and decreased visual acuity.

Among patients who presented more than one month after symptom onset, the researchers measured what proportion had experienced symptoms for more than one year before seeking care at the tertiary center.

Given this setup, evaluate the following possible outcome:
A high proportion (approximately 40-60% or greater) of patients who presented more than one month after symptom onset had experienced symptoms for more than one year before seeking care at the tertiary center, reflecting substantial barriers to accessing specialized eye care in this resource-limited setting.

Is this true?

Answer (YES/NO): YES